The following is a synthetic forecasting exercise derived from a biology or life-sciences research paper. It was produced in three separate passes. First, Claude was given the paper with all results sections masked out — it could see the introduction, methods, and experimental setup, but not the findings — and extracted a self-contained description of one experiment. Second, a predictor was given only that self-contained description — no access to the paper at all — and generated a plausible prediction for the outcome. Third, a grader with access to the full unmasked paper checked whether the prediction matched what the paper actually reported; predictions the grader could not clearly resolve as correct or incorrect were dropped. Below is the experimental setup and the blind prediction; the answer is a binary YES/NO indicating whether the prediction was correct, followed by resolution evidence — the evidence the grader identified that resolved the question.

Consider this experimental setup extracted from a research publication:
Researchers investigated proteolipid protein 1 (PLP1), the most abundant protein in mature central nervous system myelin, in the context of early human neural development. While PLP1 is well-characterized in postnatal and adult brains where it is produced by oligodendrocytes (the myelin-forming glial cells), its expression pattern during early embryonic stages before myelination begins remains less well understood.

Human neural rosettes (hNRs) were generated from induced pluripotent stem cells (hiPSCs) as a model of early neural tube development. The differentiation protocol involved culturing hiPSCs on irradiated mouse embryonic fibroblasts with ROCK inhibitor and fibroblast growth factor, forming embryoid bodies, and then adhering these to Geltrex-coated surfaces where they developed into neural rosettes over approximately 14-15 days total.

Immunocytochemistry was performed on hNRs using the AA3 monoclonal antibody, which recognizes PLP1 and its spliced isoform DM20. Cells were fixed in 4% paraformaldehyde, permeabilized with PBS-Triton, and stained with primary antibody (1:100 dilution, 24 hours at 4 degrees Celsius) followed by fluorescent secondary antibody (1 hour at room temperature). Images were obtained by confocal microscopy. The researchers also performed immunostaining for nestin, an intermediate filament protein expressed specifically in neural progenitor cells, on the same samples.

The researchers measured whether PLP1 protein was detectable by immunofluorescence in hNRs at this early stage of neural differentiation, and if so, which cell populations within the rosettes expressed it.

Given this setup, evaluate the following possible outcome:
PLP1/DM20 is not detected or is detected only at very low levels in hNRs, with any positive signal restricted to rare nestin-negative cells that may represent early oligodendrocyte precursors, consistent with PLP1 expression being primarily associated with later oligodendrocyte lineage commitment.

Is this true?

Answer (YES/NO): NO